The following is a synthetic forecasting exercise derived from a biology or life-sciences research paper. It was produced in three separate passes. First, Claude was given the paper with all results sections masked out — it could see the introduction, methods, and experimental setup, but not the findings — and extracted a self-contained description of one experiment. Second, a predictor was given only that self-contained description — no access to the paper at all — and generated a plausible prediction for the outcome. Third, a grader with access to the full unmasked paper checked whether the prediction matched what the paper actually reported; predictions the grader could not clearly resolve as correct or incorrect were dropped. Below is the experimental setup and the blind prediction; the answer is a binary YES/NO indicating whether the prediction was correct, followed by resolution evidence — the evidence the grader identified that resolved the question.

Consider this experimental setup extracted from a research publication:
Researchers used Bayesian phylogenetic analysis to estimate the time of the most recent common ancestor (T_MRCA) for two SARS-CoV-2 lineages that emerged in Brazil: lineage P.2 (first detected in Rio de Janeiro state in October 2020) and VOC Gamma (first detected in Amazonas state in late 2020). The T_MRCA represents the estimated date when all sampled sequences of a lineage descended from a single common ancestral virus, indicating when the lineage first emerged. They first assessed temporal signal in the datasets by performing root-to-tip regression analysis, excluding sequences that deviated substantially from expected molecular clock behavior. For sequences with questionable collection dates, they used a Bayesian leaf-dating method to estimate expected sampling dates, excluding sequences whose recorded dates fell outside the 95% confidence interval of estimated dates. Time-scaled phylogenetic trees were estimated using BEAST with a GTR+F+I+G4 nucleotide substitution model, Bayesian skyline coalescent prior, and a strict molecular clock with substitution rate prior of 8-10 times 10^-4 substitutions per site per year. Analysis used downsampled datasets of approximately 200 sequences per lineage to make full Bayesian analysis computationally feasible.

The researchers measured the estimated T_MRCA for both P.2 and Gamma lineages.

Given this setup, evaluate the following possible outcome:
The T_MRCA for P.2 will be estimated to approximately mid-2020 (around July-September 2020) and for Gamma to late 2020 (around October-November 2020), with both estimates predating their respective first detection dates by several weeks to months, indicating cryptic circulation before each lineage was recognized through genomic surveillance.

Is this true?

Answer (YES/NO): NO